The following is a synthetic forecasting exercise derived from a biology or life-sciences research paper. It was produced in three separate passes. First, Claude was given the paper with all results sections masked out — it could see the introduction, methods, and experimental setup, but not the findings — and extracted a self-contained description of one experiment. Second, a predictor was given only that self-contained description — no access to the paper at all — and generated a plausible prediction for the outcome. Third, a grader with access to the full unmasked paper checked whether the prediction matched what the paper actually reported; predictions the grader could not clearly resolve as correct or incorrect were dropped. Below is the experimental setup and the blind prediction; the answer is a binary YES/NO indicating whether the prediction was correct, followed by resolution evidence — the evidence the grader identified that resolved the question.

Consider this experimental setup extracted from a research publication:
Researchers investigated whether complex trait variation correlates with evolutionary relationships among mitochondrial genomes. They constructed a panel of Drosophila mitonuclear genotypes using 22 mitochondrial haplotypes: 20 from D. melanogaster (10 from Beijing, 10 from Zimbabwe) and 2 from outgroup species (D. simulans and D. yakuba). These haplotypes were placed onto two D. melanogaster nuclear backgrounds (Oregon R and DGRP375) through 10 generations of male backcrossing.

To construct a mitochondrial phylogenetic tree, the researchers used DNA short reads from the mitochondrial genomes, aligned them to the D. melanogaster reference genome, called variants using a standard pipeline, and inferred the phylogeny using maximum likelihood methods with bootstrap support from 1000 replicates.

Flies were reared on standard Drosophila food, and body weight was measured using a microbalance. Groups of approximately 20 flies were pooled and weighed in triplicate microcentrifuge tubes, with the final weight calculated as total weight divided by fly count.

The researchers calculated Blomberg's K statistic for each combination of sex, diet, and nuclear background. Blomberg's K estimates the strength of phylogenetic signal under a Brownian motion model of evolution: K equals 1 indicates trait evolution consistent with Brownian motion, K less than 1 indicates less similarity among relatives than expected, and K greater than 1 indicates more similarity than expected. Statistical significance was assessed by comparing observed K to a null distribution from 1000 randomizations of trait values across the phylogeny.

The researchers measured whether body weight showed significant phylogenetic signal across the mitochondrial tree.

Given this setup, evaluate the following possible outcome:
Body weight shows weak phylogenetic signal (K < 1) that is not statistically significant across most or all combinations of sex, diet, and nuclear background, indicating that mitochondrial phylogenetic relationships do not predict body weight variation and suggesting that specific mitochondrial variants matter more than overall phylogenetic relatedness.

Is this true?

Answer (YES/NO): YES